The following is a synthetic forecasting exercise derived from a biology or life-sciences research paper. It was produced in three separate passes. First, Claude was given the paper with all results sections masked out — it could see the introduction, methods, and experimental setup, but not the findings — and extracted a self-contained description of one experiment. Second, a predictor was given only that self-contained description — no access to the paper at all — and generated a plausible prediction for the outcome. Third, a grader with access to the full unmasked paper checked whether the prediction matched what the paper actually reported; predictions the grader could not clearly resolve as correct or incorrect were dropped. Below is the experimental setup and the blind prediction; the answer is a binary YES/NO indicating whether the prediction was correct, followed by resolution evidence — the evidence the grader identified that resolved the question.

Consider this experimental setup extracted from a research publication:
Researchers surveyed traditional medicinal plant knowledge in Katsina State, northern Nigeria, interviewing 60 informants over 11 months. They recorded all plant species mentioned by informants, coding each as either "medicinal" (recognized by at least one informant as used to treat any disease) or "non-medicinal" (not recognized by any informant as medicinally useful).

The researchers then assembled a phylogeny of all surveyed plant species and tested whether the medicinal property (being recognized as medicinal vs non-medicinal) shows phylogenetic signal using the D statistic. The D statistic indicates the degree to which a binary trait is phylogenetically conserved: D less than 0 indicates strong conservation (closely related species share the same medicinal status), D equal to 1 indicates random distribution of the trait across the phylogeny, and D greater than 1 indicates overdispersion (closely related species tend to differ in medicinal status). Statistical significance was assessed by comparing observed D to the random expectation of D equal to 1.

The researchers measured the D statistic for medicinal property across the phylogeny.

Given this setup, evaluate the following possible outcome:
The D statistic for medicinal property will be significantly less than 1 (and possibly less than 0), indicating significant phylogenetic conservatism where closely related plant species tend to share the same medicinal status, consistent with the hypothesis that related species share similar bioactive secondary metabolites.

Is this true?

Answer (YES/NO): NO